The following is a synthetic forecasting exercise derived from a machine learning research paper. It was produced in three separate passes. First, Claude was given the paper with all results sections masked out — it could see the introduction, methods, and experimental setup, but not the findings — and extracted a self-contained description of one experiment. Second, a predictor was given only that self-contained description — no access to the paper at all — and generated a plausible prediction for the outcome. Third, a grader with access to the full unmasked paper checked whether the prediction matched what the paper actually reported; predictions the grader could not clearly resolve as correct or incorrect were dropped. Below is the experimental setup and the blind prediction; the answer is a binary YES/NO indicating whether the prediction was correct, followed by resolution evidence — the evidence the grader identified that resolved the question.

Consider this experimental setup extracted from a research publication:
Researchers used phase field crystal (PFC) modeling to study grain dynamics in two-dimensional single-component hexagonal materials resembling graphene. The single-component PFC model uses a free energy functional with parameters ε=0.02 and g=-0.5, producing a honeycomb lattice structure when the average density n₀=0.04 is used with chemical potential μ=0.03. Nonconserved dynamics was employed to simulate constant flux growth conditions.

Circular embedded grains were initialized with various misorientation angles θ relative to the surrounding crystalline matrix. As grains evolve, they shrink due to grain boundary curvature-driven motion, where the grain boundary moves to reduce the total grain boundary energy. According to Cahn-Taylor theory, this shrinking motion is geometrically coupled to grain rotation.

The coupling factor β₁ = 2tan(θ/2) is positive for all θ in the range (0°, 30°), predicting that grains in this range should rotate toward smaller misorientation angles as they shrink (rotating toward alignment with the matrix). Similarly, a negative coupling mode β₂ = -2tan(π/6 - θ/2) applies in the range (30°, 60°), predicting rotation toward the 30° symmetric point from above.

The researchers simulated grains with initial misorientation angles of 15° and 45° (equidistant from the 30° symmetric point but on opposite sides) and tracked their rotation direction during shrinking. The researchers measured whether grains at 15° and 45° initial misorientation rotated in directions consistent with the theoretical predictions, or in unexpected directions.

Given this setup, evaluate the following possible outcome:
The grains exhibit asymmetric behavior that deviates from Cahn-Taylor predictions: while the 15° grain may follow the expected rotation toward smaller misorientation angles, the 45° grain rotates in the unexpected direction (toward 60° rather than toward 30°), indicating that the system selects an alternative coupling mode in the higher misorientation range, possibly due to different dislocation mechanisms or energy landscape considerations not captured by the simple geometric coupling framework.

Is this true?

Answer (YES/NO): NO